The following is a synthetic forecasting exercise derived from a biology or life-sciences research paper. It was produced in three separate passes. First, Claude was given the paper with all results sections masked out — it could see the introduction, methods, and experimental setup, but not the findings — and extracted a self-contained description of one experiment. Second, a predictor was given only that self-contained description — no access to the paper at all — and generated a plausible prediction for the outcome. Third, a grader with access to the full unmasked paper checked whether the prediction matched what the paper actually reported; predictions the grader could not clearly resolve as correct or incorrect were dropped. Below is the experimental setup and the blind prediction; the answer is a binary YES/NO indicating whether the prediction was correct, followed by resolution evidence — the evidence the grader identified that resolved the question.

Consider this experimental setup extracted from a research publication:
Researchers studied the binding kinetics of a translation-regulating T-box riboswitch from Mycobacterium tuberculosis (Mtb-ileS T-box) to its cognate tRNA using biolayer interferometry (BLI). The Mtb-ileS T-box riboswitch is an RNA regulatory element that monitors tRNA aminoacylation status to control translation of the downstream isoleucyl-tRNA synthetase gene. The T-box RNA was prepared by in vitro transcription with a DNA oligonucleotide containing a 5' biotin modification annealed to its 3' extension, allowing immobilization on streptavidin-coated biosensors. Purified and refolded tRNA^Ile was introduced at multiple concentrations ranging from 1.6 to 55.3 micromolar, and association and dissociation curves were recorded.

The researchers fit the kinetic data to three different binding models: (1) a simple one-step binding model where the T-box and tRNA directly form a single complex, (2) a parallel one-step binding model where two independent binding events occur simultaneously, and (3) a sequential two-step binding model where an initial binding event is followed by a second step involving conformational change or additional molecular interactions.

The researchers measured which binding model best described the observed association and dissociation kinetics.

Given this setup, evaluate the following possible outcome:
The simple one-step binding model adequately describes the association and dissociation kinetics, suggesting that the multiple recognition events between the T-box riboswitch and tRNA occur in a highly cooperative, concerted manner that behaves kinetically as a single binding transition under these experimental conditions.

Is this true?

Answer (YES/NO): NO